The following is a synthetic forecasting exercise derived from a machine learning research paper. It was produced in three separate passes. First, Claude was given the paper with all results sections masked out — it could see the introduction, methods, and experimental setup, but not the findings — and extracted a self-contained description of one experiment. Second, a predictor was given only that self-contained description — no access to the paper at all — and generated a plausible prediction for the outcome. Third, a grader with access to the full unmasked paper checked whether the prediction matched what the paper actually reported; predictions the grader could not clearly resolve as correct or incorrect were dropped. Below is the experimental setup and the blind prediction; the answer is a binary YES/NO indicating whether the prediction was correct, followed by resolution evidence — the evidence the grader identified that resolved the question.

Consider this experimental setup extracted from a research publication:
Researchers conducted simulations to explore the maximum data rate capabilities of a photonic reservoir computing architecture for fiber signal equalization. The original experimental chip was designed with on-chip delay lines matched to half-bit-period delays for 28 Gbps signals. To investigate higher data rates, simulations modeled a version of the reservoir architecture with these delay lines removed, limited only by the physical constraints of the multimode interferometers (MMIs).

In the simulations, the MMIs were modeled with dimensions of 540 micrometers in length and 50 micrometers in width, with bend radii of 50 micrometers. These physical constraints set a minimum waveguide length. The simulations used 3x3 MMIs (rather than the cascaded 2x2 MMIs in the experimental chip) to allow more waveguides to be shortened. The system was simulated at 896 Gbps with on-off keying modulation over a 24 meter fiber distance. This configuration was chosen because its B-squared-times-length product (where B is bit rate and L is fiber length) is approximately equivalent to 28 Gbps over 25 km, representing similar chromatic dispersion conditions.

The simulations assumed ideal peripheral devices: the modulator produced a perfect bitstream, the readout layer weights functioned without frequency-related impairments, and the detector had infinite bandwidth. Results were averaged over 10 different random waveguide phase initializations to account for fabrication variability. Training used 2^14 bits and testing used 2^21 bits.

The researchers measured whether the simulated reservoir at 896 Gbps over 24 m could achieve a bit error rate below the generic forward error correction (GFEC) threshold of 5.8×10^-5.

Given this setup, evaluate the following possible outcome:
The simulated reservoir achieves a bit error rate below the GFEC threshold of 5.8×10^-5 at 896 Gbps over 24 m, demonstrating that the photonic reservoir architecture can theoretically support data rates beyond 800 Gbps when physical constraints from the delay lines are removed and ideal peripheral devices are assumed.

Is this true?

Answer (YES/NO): YES